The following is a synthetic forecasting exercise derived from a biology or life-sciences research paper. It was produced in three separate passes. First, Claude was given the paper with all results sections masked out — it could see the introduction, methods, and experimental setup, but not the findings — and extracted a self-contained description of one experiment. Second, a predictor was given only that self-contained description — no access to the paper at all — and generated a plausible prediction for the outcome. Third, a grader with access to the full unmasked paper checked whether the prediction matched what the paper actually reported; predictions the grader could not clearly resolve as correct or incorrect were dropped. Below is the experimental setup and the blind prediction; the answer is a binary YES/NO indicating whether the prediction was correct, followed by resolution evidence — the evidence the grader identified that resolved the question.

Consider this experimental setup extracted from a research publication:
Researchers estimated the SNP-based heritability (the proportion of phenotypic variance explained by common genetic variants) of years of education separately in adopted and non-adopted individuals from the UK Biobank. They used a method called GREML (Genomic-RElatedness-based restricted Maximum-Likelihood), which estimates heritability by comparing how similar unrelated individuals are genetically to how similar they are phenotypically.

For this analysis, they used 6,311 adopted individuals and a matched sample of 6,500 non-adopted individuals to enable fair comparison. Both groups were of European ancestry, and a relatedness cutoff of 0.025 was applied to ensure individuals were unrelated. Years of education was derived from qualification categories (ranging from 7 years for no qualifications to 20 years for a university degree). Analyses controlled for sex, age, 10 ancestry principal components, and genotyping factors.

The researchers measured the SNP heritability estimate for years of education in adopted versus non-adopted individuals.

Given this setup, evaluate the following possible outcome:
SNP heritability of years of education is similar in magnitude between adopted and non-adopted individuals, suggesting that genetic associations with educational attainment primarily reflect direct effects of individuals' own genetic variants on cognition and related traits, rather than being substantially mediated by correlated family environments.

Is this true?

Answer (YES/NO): NO